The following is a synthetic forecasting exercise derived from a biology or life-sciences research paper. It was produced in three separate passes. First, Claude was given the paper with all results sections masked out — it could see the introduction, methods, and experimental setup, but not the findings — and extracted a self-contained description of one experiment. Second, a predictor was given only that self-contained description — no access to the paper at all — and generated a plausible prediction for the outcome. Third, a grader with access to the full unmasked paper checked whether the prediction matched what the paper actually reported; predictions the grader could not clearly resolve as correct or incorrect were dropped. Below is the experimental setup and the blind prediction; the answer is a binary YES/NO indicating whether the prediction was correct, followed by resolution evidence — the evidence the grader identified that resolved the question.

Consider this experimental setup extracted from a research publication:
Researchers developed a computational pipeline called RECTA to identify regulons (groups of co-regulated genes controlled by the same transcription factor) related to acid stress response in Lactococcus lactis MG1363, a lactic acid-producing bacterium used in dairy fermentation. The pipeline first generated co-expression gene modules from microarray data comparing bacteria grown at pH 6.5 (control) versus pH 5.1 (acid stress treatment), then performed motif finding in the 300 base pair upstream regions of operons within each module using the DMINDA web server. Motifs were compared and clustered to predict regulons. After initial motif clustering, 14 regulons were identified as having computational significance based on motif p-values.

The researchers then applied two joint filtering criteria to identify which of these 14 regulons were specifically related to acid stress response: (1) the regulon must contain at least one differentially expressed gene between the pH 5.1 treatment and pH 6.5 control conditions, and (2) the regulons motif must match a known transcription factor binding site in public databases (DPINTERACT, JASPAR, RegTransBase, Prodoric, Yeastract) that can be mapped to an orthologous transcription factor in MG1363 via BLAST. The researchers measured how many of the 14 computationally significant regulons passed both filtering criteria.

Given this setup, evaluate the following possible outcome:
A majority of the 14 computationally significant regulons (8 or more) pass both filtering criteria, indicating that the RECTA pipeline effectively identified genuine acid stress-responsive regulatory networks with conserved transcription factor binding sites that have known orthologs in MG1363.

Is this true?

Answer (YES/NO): NO